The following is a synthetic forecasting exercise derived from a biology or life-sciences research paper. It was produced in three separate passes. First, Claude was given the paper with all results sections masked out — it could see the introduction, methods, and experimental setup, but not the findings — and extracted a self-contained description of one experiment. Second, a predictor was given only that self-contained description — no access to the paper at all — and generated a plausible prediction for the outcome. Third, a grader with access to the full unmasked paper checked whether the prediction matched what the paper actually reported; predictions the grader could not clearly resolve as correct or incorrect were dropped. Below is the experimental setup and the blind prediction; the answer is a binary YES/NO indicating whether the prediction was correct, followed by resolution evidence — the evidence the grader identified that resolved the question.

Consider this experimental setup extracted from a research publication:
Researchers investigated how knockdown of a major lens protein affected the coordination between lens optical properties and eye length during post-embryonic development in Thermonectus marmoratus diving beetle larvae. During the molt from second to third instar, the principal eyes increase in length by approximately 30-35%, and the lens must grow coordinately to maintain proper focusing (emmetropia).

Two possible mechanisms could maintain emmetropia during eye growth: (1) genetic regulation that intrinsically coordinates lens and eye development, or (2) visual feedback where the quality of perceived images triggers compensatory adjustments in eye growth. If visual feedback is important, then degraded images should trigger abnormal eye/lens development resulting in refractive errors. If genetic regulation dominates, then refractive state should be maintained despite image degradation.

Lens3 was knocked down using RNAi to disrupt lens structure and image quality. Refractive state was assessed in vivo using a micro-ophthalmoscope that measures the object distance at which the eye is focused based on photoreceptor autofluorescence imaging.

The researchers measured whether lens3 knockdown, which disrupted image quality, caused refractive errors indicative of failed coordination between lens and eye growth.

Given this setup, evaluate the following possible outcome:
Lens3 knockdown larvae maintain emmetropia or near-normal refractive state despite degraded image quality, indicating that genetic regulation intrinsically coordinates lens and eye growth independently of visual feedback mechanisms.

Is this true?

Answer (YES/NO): YES